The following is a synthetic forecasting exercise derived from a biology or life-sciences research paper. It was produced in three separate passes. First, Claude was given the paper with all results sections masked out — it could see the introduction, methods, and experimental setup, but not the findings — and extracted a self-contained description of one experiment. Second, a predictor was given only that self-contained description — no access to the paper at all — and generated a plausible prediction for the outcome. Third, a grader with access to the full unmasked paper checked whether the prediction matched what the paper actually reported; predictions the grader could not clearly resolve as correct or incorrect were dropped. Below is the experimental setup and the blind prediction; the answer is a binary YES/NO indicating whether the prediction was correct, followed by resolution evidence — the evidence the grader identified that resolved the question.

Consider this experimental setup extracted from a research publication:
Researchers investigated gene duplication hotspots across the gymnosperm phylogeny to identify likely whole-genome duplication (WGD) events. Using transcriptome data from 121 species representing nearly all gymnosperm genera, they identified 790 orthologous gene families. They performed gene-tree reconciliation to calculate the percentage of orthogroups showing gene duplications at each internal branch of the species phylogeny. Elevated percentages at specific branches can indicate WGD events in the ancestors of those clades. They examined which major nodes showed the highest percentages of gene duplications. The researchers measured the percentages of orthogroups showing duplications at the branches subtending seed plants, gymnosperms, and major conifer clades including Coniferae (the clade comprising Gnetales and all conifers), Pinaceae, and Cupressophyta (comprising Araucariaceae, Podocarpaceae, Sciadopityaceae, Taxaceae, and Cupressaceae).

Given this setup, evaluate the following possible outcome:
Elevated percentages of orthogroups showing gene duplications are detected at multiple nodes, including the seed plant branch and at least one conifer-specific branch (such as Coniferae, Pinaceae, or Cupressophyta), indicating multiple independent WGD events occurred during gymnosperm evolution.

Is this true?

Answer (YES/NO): YES